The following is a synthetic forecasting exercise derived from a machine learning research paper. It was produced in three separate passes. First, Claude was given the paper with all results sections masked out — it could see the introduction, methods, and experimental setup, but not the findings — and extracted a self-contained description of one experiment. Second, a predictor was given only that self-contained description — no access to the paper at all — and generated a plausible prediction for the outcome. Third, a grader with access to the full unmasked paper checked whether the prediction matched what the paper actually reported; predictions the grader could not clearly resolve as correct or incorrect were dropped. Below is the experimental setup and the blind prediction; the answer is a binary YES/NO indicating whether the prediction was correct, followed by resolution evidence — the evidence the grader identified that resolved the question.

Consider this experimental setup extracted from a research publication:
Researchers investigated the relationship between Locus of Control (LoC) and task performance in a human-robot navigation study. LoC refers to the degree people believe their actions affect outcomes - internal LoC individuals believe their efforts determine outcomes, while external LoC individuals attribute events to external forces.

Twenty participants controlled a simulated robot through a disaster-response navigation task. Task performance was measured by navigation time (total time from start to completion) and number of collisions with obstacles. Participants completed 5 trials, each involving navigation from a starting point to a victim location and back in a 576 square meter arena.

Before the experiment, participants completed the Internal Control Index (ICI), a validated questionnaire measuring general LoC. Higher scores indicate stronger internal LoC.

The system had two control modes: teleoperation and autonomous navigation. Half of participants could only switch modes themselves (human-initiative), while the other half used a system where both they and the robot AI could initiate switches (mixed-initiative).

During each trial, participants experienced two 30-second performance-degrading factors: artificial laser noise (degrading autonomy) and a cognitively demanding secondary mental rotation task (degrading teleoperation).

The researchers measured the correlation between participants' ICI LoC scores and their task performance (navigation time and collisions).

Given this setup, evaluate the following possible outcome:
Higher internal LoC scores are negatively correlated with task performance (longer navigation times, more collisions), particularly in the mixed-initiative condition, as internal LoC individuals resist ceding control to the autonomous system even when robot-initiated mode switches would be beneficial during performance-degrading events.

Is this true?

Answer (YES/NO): NO